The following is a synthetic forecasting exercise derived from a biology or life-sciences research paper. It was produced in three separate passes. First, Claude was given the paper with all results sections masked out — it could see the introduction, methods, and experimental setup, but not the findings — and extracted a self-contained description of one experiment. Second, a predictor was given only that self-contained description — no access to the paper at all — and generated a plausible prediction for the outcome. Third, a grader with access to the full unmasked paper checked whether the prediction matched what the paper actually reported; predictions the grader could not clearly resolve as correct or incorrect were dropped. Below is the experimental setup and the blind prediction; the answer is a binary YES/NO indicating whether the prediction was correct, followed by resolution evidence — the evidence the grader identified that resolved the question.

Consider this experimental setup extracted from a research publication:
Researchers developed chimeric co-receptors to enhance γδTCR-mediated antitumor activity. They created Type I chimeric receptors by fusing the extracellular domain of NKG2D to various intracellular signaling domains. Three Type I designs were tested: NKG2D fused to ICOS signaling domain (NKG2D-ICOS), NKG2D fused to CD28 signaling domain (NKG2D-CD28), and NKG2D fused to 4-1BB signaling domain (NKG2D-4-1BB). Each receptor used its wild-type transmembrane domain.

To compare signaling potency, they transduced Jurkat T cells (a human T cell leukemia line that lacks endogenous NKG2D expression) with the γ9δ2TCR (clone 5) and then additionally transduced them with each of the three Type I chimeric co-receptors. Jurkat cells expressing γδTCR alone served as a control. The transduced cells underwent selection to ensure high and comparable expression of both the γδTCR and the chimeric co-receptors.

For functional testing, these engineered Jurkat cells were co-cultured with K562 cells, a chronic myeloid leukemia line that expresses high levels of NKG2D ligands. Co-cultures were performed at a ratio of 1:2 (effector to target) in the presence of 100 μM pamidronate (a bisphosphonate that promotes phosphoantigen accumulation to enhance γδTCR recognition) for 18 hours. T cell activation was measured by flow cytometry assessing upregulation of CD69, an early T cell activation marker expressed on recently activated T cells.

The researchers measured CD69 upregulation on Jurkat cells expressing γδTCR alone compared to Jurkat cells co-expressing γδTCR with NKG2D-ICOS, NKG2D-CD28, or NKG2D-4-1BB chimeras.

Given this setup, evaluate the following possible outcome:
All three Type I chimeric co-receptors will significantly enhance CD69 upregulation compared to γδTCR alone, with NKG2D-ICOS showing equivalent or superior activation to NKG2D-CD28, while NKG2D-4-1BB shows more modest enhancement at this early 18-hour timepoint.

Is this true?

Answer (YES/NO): NO